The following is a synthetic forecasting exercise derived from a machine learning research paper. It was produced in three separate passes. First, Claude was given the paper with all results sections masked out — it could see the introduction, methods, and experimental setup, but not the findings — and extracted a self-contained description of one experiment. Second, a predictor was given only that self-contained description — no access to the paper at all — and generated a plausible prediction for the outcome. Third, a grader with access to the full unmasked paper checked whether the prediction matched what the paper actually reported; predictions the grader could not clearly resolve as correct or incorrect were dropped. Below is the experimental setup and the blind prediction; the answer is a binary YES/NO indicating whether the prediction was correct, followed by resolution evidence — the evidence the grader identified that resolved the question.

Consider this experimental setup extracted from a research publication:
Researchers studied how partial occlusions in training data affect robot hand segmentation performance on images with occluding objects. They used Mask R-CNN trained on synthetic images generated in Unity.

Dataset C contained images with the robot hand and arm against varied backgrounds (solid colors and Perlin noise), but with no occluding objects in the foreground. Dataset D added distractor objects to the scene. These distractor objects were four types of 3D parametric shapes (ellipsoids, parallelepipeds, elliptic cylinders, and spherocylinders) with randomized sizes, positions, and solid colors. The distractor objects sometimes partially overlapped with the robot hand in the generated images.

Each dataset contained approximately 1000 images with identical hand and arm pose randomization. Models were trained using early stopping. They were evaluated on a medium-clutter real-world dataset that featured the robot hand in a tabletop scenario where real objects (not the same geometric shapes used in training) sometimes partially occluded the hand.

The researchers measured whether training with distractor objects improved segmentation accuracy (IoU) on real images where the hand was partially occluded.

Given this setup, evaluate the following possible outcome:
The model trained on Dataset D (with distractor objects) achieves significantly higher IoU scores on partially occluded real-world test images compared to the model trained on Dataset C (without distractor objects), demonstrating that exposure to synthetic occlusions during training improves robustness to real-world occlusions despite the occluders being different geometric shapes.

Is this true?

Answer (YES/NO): YES